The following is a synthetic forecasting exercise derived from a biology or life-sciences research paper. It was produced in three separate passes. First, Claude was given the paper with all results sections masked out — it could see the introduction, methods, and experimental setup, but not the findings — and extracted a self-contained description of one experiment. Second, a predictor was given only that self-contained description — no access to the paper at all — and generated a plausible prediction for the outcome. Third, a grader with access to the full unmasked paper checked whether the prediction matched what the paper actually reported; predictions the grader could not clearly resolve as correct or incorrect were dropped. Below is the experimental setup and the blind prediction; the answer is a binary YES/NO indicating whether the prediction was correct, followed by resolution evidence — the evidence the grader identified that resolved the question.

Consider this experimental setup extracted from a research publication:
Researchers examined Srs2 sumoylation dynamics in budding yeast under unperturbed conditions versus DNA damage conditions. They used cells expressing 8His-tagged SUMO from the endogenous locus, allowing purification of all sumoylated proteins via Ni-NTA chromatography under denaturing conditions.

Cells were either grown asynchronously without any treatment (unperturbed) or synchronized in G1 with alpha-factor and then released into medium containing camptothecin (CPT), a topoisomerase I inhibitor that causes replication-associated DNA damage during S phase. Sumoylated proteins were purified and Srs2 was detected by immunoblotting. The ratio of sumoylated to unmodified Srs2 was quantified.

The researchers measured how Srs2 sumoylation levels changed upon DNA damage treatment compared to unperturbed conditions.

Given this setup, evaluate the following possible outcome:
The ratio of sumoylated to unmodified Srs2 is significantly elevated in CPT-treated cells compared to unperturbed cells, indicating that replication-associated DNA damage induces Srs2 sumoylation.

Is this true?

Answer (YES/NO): YES